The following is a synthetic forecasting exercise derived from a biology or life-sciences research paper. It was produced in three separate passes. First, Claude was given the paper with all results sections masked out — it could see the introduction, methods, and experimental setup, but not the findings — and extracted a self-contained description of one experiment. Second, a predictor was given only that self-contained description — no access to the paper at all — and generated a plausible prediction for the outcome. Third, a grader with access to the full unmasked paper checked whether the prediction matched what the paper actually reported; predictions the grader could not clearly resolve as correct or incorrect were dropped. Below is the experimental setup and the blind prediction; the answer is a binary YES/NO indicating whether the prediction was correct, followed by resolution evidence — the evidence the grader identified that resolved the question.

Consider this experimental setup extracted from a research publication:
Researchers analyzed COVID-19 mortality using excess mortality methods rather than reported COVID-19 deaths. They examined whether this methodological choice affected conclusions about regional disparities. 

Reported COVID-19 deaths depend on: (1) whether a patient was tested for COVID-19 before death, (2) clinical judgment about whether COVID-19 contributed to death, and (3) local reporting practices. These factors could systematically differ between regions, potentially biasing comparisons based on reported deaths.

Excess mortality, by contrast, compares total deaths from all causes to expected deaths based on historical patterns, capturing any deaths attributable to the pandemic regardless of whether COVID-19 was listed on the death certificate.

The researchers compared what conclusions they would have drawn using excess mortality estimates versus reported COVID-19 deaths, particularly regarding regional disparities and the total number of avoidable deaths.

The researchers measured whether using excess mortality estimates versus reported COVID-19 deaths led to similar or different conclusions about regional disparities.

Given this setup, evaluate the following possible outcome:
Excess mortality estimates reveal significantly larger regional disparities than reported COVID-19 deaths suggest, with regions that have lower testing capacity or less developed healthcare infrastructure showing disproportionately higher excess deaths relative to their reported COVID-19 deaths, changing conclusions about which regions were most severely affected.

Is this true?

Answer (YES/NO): NO